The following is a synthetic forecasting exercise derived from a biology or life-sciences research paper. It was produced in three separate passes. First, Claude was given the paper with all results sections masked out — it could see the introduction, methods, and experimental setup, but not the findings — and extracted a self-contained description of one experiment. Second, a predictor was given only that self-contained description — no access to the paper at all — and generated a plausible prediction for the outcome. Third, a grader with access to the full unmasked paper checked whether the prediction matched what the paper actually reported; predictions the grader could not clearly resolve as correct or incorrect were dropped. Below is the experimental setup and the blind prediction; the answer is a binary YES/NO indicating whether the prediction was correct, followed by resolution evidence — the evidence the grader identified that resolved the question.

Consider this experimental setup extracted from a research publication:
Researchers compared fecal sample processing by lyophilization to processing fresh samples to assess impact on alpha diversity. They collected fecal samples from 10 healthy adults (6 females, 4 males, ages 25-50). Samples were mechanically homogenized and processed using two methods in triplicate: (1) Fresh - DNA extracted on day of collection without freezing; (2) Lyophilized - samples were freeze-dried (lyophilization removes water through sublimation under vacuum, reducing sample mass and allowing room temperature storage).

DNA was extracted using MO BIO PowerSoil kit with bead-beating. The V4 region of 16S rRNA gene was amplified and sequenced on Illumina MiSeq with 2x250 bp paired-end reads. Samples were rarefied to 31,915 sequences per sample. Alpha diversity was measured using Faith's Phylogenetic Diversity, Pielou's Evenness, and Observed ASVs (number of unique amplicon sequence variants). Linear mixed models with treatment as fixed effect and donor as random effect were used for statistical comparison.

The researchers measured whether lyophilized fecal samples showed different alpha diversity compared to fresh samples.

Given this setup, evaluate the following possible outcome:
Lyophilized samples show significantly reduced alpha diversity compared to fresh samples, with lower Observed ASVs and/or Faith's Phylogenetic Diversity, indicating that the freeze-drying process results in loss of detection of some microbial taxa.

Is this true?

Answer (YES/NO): NO